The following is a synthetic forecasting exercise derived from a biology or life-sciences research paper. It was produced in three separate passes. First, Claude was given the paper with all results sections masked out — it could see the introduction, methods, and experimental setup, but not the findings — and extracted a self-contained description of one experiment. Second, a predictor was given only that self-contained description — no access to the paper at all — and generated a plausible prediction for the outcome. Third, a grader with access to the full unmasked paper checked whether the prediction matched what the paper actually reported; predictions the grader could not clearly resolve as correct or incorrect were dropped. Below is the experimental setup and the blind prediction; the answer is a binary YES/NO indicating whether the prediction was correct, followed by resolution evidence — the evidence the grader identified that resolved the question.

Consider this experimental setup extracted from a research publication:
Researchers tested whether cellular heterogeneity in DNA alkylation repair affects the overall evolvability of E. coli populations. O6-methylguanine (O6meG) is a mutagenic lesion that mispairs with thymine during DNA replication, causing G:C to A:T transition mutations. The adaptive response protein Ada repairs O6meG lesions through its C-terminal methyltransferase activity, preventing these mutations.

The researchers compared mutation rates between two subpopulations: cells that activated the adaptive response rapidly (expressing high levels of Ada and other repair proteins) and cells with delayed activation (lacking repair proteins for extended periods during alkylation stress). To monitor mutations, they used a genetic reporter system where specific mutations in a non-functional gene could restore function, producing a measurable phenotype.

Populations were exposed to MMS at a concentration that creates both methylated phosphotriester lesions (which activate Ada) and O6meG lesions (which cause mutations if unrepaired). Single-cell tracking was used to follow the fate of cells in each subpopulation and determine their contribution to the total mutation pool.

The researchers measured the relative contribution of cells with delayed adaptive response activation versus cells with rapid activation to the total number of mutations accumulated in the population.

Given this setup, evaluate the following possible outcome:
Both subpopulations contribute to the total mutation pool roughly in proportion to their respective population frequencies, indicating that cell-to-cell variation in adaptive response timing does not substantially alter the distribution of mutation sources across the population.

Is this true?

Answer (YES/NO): NO